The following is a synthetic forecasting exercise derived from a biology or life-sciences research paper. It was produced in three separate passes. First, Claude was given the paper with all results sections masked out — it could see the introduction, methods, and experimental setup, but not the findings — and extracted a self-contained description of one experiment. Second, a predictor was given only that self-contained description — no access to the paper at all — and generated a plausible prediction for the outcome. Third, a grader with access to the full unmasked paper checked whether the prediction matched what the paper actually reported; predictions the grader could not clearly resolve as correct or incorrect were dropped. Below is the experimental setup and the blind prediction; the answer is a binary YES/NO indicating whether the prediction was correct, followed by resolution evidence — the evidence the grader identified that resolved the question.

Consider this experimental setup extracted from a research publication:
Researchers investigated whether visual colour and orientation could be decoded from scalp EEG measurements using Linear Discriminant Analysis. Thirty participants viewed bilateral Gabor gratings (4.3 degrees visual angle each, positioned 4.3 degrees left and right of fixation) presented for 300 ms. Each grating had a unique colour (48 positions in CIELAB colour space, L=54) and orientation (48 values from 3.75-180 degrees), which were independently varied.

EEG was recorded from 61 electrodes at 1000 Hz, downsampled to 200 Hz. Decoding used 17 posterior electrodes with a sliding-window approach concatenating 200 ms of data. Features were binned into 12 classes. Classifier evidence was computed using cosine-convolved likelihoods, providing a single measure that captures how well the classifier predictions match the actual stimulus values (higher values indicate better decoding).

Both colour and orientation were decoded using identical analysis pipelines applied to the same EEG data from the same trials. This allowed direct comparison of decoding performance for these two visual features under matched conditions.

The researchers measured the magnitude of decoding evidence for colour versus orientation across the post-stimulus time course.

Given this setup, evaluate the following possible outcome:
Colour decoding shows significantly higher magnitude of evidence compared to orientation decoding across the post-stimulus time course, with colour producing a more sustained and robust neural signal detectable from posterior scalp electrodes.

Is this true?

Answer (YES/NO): NO